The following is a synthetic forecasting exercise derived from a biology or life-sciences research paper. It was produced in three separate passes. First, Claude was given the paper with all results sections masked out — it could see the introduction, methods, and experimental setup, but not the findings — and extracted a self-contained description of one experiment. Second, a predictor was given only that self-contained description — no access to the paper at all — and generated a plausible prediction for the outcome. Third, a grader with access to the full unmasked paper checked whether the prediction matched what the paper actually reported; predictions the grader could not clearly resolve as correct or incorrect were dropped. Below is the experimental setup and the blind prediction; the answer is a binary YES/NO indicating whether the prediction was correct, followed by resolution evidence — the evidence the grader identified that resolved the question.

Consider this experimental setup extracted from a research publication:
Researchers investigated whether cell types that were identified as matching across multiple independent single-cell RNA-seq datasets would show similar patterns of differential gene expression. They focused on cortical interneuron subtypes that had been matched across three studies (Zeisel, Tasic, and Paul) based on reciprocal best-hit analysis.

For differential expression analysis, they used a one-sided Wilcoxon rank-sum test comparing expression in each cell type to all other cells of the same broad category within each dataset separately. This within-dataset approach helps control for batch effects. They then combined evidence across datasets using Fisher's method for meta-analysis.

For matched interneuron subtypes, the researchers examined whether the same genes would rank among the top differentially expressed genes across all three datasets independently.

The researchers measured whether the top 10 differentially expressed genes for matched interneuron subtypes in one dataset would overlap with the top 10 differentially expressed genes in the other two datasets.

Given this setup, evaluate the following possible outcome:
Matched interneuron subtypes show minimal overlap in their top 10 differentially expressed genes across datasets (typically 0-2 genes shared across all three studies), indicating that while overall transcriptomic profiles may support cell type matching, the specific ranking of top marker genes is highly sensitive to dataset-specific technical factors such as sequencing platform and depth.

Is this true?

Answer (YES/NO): NO